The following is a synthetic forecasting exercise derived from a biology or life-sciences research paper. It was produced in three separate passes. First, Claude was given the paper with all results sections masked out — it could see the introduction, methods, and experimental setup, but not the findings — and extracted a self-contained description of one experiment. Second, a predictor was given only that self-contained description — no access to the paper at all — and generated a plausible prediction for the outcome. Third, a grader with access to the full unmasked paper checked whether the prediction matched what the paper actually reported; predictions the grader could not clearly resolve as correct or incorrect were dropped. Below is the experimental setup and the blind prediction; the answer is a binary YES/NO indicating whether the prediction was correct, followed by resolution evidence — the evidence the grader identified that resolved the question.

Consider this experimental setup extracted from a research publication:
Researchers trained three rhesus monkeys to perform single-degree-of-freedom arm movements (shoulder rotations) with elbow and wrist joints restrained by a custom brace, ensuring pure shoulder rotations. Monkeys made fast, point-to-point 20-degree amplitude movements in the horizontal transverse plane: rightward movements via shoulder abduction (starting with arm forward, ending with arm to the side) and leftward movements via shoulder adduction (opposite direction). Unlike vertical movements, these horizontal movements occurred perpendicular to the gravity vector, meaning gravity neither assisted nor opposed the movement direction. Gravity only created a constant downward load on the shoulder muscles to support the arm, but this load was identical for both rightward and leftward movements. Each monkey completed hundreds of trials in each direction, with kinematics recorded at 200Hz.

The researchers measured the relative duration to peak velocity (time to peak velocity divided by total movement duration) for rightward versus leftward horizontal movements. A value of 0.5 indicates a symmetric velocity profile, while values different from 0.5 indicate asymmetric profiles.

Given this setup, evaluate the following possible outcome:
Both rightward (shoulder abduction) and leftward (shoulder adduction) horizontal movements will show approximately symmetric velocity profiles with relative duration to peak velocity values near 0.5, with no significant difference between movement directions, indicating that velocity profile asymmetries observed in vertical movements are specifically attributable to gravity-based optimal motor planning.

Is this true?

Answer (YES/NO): YES